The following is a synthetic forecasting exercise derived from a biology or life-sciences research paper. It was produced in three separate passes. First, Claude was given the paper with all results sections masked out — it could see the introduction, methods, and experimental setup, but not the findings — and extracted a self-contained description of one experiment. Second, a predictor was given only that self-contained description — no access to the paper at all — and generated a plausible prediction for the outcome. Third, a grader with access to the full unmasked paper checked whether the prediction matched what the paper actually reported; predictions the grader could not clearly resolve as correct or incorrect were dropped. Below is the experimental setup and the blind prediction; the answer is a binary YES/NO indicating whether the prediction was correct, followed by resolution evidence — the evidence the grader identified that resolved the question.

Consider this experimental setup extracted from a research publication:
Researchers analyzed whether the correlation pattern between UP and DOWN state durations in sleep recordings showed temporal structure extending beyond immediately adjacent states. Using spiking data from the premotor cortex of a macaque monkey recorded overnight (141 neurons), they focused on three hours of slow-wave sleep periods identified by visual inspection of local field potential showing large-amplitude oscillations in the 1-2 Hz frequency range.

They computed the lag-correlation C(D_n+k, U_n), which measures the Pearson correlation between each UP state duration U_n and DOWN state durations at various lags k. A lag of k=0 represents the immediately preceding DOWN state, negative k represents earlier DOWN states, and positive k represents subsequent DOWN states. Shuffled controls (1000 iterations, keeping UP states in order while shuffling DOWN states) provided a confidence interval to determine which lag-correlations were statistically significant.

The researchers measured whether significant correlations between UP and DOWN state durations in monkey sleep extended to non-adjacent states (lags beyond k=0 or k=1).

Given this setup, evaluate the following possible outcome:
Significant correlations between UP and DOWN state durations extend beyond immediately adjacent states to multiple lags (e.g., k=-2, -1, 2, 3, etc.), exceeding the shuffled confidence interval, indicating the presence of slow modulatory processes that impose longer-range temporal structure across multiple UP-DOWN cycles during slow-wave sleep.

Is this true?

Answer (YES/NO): YES